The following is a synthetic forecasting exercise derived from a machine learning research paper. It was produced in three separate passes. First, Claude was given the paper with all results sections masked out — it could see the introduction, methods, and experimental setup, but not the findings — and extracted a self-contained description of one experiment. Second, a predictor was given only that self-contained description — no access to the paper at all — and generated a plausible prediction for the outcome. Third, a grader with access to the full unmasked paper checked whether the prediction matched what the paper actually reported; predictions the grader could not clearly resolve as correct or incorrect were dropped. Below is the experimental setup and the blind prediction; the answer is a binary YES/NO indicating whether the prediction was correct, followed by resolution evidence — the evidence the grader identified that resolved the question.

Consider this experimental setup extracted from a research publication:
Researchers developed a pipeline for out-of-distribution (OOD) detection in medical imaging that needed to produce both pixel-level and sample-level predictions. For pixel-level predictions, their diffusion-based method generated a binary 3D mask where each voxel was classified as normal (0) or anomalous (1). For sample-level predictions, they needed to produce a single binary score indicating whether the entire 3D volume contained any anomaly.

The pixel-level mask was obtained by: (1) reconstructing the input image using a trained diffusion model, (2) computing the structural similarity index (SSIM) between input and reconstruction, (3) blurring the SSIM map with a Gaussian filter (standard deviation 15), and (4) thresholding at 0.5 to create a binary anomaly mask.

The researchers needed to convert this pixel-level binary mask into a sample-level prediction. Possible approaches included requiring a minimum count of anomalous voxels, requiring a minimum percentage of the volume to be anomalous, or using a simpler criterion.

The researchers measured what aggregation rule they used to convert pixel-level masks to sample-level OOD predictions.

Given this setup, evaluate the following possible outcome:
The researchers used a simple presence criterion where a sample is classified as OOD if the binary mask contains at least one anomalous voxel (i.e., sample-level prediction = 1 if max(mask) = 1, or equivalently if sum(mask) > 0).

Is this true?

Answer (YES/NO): YES